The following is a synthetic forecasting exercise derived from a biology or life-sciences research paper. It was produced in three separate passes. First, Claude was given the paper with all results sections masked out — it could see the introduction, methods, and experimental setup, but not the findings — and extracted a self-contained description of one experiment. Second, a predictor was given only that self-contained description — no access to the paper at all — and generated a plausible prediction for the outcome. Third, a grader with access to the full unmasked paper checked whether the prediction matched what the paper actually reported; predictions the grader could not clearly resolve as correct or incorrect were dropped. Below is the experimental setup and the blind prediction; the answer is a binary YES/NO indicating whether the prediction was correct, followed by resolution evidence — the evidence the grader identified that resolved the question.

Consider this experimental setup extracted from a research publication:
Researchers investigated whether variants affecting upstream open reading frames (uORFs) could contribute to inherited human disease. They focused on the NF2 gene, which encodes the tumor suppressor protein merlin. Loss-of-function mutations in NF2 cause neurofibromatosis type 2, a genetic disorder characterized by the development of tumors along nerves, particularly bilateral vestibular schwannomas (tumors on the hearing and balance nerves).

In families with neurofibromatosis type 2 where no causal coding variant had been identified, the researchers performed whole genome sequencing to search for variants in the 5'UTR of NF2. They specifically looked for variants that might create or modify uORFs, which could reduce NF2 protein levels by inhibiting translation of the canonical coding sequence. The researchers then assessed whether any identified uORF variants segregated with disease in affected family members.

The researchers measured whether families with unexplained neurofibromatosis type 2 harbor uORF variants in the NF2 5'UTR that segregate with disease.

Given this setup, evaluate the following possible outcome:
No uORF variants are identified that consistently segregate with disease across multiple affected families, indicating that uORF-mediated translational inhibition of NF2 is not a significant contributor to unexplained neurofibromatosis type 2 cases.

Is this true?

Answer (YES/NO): NO